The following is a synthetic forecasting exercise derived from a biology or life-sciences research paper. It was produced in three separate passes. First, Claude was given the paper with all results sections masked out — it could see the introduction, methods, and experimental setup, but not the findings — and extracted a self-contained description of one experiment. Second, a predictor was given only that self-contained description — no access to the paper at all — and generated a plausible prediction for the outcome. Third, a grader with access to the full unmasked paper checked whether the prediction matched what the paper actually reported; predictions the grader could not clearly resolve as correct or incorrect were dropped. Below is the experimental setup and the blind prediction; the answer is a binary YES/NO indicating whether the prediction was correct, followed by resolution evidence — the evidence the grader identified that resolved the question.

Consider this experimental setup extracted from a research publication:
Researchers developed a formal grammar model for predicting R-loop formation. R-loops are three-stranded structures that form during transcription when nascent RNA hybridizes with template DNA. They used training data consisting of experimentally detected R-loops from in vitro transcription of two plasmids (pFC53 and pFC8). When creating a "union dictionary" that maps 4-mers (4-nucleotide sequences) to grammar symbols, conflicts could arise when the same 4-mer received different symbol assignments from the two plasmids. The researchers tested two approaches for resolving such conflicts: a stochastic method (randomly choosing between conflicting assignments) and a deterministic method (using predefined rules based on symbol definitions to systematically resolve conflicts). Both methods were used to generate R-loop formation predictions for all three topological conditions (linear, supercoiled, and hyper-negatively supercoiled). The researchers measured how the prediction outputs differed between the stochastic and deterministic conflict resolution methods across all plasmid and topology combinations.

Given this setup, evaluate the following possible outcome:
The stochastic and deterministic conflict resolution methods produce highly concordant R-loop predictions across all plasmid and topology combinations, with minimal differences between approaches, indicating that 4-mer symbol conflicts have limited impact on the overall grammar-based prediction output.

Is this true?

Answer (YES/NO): YES